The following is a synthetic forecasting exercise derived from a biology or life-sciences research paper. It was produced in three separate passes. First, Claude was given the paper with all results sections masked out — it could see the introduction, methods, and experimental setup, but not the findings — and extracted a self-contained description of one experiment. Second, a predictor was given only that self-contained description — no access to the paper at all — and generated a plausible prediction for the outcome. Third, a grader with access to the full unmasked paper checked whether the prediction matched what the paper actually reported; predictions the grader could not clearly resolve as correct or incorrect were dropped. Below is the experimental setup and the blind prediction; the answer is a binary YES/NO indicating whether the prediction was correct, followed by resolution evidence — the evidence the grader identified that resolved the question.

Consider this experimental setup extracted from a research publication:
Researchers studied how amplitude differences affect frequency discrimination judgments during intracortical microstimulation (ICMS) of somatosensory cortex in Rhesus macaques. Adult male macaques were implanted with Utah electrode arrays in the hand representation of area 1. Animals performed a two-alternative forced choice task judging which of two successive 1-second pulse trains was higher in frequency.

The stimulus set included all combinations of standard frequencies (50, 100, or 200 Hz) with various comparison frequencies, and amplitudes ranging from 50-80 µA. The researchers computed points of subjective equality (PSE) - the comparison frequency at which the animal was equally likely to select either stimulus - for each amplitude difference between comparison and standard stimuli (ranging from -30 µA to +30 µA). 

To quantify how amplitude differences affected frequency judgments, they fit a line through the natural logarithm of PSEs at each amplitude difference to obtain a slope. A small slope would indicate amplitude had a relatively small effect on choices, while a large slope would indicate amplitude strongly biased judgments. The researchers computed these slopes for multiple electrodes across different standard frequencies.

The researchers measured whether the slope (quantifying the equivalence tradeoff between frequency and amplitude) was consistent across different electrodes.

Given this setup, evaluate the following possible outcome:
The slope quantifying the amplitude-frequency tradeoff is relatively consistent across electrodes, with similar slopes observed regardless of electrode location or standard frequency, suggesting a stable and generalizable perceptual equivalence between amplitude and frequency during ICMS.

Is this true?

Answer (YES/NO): NO